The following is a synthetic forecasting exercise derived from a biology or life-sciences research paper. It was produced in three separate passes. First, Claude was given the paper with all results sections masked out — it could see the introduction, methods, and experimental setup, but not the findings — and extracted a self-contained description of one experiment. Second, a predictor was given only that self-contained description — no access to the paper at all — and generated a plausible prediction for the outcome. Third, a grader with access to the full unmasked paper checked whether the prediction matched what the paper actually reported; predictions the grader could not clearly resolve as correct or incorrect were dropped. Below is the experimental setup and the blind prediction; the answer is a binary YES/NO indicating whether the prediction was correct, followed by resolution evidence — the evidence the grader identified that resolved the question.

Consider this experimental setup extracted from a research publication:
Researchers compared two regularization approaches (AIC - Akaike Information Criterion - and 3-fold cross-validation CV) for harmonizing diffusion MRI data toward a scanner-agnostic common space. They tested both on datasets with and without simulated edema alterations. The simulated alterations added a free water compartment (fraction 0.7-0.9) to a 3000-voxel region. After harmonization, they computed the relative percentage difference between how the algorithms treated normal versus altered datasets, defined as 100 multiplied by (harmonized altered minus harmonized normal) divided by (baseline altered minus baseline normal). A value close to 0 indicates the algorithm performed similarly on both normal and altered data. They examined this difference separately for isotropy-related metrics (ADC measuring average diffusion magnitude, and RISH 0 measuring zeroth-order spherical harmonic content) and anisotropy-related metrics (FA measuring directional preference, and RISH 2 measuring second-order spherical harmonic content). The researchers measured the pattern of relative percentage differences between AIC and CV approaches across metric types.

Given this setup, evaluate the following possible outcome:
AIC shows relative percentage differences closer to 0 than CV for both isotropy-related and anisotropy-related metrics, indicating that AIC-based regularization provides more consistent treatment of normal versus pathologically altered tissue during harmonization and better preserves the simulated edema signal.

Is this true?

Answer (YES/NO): YES